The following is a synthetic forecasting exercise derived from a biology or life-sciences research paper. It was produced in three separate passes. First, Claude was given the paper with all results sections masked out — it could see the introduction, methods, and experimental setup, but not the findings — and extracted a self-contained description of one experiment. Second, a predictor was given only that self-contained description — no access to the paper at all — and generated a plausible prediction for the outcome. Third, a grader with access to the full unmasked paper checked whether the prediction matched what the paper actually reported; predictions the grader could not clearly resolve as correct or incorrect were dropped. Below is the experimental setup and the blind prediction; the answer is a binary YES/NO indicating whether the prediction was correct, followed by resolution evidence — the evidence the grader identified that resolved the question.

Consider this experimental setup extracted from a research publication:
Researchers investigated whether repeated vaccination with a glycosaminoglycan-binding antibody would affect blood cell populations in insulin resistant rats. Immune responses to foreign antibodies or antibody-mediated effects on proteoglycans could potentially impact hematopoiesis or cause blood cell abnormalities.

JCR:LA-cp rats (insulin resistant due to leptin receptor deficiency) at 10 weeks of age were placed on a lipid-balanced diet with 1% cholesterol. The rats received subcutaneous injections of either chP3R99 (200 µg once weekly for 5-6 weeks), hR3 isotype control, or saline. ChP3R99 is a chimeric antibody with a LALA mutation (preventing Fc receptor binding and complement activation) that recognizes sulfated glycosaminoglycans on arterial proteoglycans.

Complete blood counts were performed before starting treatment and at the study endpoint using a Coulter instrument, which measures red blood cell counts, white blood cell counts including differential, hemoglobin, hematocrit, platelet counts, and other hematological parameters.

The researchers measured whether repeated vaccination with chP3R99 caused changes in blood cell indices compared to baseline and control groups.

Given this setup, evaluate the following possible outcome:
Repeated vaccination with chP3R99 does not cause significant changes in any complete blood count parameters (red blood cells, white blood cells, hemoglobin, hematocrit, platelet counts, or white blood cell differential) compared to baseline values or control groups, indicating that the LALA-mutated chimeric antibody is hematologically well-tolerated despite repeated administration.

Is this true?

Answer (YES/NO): YES